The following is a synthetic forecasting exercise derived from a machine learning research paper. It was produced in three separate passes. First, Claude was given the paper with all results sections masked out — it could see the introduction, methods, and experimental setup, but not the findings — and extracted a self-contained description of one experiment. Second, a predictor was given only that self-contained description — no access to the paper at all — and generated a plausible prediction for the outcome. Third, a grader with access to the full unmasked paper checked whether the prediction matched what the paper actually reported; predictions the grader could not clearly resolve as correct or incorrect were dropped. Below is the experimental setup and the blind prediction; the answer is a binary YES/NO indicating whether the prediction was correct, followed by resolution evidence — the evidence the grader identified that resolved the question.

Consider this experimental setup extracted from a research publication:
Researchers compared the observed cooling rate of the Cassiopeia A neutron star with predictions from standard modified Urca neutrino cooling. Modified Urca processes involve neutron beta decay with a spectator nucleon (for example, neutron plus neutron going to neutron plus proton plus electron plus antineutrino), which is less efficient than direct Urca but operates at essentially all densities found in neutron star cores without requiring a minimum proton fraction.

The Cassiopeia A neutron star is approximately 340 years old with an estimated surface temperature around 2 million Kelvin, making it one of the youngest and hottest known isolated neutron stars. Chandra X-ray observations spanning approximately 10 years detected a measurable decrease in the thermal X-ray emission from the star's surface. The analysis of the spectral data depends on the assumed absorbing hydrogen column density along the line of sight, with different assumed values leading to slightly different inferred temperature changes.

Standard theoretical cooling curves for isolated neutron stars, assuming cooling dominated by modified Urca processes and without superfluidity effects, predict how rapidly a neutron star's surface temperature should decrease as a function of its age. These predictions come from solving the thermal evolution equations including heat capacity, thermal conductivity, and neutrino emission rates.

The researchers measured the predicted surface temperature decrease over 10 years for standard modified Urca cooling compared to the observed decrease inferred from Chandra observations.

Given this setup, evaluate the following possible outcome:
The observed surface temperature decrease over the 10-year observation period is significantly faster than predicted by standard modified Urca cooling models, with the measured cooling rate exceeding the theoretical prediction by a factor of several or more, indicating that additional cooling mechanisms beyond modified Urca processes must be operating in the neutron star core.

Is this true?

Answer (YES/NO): YES